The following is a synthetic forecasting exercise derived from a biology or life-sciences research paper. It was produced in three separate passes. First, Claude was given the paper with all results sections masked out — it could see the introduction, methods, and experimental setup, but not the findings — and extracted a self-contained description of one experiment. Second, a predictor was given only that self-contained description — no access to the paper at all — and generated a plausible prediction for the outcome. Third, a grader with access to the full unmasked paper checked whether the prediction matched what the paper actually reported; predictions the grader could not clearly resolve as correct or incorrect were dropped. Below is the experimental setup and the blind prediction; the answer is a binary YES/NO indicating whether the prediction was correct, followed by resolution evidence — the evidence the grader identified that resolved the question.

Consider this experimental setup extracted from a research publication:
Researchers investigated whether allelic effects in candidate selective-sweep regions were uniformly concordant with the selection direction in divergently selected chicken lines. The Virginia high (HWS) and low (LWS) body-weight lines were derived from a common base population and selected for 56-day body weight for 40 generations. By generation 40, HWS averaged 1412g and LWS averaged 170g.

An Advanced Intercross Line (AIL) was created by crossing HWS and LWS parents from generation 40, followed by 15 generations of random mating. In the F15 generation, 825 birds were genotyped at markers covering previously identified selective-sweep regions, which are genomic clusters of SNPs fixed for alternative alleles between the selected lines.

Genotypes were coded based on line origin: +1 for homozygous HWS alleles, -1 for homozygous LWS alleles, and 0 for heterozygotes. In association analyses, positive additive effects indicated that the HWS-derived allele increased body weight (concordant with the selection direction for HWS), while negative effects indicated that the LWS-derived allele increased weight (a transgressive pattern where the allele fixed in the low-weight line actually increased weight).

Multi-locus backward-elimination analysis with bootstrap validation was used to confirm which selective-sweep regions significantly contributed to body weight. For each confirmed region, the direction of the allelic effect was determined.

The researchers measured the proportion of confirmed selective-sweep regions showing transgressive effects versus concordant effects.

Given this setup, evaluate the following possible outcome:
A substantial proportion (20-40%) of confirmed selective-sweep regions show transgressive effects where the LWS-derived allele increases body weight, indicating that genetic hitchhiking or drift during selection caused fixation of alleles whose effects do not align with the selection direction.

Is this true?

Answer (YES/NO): NO